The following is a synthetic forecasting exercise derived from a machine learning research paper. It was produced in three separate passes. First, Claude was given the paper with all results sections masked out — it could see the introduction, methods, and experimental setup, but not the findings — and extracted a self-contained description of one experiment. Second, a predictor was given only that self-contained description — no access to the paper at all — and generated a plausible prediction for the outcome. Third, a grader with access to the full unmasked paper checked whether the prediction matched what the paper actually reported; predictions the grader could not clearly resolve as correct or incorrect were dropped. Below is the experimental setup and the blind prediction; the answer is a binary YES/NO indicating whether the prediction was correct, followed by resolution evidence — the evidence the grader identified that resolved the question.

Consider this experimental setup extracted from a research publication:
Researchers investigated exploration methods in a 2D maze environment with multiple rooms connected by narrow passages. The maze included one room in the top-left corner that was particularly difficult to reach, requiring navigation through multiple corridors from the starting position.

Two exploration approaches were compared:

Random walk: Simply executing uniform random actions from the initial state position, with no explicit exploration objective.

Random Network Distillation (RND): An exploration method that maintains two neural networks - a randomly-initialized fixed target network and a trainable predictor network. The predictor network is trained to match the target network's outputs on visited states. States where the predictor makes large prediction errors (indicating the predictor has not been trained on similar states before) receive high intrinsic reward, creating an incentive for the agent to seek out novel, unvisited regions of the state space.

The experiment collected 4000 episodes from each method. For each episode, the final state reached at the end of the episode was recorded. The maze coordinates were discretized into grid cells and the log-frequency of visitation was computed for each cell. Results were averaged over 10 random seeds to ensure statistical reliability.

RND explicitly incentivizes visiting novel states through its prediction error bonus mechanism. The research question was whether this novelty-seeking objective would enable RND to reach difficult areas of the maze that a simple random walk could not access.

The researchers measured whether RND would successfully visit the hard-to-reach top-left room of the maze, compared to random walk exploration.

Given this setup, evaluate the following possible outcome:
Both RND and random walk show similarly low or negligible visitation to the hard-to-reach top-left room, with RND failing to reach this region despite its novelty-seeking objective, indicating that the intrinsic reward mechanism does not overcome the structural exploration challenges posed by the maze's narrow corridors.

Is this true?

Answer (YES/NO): YES